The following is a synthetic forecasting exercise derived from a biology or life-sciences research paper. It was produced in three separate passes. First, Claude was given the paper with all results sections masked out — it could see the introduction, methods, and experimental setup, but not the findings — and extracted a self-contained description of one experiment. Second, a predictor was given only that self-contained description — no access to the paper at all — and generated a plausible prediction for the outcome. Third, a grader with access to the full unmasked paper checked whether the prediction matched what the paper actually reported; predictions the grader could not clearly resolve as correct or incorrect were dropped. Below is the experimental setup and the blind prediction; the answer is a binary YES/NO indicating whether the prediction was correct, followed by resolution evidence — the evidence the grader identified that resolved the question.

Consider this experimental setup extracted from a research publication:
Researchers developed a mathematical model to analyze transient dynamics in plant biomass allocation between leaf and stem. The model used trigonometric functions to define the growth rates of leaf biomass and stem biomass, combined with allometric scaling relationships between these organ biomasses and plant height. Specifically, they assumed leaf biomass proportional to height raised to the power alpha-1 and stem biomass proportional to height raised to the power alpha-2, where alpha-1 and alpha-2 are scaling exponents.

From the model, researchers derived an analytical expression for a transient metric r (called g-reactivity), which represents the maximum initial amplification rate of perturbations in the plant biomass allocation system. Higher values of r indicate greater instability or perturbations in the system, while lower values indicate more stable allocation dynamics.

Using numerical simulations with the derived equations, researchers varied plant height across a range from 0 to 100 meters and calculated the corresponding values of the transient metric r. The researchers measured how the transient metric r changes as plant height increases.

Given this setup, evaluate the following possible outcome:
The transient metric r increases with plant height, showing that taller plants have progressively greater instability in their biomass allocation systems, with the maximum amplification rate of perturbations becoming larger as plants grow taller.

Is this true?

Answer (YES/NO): NO